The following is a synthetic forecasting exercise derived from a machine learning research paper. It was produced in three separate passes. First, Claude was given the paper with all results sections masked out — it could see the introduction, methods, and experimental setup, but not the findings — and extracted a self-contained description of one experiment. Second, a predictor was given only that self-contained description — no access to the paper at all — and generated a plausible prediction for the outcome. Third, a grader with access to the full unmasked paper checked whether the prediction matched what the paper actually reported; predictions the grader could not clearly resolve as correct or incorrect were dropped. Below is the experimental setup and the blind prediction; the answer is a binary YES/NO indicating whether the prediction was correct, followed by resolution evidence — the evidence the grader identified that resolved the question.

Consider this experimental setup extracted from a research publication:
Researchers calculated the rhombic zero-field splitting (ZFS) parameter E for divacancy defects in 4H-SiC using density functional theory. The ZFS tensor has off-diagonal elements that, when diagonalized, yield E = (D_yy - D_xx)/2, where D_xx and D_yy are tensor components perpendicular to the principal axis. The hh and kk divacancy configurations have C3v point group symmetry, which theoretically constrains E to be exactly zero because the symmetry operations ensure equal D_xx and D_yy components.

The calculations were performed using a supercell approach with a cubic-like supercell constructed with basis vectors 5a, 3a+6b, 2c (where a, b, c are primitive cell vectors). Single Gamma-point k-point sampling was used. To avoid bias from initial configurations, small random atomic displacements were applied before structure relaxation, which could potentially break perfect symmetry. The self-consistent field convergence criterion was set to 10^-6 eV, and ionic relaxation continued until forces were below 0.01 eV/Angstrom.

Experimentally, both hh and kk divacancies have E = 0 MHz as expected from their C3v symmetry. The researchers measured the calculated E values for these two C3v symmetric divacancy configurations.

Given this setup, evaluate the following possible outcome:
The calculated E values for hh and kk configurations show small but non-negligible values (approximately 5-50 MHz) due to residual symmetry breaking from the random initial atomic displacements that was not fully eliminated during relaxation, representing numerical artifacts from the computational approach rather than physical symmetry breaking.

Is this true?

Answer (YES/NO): NO